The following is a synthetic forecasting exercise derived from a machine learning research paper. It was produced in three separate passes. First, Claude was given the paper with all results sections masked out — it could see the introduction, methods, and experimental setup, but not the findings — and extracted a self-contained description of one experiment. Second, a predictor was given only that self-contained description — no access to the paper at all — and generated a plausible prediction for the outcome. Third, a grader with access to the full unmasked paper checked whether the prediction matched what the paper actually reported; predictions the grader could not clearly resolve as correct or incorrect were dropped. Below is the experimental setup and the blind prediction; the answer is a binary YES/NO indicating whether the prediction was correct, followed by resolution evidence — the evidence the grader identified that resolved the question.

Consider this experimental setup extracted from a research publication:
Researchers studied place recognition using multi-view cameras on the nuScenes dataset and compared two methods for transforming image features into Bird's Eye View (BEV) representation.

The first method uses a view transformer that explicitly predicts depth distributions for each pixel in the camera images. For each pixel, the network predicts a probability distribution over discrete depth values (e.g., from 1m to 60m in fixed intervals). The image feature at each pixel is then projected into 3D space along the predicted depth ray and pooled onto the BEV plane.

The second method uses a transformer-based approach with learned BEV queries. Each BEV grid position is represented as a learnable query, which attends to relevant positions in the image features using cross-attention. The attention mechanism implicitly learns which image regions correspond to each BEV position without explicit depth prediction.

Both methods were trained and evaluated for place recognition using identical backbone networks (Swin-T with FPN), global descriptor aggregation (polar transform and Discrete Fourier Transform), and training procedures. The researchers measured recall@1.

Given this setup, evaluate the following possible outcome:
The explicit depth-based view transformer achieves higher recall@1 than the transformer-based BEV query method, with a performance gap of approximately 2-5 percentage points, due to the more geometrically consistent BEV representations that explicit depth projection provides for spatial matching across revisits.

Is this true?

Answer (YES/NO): NO